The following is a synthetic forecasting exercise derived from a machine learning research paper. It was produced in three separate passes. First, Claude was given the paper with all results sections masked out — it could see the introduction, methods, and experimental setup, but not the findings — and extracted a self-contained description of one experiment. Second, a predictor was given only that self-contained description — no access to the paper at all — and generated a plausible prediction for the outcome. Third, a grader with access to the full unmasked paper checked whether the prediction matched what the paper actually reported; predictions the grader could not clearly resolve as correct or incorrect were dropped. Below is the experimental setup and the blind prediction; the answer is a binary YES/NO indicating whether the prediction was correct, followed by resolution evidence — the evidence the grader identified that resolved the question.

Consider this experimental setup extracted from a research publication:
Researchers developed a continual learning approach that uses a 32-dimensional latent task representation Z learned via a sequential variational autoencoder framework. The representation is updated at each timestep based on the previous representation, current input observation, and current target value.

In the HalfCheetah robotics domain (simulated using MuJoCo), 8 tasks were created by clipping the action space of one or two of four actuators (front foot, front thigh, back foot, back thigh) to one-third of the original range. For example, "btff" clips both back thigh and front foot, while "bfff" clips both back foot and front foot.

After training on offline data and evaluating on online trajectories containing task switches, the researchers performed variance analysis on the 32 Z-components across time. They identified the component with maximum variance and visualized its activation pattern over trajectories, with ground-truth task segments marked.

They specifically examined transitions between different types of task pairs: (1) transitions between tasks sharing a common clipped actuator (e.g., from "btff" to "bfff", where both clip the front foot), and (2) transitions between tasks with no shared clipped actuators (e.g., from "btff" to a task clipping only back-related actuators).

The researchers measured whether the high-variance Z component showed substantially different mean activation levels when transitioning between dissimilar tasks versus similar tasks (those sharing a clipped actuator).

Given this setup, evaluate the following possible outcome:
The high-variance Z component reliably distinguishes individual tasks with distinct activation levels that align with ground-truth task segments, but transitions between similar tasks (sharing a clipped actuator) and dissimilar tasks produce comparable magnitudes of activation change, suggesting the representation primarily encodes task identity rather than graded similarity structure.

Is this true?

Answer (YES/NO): NO